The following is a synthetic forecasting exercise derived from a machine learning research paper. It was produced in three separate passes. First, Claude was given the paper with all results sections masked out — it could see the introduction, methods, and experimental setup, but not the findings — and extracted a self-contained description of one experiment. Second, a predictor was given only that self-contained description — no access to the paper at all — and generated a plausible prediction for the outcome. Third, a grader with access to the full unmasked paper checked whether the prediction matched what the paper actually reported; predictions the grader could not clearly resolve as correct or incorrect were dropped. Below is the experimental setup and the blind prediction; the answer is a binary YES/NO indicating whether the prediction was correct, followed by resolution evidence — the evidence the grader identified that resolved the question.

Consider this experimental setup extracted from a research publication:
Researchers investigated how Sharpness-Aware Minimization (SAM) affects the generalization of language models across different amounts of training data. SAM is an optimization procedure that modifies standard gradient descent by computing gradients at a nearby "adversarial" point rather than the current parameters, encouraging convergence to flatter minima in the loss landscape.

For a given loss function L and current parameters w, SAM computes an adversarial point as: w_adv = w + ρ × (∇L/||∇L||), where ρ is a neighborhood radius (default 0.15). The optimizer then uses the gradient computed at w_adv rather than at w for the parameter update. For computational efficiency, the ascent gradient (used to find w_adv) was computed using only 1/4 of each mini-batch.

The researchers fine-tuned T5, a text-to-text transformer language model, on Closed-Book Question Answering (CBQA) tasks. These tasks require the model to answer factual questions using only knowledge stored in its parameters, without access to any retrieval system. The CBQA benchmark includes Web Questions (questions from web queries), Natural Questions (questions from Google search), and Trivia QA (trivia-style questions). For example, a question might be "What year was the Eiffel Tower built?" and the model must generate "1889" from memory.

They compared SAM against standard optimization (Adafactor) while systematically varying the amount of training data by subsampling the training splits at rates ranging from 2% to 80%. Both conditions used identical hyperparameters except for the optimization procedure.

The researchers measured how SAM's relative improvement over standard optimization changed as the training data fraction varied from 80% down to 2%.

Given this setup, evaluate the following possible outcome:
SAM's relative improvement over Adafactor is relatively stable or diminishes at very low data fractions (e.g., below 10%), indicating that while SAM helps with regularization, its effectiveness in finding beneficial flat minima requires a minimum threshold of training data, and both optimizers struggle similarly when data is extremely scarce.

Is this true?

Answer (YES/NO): NO